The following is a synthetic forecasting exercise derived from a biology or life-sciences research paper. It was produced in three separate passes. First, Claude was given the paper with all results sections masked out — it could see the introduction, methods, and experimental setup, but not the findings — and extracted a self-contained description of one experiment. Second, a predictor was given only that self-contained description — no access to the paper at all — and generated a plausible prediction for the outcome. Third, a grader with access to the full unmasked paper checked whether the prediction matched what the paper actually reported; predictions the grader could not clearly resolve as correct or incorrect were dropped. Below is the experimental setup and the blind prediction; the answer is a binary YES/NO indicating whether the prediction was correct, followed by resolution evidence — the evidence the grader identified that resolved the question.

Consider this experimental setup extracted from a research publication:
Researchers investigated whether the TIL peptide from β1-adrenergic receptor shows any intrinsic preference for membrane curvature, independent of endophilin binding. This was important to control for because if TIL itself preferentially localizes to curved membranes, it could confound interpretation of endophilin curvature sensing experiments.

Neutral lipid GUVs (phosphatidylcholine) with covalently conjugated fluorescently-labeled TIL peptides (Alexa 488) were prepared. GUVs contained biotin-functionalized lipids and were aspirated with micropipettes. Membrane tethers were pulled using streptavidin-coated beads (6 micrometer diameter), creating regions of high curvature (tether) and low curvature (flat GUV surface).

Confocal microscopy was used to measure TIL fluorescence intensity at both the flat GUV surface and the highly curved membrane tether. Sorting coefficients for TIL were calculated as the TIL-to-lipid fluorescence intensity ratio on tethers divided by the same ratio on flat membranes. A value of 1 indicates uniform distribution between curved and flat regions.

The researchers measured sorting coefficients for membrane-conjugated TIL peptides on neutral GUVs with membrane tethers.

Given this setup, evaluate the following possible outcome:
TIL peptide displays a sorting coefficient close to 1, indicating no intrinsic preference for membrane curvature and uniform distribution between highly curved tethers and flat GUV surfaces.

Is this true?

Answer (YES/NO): YES